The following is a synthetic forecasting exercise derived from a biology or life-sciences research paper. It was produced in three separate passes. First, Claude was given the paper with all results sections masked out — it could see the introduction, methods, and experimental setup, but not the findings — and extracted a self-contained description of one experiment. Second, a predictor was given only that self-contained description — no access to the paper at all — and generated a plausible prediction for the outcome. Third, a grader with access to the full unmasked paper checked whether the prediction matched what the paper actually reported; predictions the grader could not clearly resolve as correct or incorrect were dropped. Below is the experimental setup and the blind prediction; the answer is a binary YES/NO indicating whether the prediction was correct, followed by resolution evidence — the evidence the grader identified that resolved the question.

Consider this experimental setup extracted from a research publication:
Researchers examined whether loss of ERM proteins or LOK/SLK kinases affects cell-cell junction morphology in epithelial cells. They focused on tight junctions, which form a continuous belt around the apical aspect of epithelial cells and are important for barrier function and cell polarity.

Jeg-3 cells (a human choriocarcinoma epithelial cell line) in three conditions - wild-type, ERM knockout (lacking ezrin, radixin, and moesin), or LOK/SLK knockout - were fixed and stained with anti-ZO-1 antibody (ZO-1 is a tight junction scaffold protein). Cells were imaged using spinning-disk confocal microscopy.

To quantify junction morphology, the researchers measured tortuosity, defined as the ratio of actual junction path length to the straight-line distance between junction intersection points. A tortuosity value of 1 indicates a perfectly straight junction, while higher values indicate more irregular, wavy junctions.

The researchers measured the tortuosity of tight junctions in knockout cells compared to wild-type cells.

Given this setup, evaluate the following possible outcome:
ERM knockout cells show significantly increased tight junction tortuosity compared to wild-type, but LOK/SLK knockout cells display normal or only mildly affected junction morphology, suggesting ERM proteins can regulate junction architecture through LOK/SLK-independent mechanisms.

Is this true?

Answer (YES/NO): NO